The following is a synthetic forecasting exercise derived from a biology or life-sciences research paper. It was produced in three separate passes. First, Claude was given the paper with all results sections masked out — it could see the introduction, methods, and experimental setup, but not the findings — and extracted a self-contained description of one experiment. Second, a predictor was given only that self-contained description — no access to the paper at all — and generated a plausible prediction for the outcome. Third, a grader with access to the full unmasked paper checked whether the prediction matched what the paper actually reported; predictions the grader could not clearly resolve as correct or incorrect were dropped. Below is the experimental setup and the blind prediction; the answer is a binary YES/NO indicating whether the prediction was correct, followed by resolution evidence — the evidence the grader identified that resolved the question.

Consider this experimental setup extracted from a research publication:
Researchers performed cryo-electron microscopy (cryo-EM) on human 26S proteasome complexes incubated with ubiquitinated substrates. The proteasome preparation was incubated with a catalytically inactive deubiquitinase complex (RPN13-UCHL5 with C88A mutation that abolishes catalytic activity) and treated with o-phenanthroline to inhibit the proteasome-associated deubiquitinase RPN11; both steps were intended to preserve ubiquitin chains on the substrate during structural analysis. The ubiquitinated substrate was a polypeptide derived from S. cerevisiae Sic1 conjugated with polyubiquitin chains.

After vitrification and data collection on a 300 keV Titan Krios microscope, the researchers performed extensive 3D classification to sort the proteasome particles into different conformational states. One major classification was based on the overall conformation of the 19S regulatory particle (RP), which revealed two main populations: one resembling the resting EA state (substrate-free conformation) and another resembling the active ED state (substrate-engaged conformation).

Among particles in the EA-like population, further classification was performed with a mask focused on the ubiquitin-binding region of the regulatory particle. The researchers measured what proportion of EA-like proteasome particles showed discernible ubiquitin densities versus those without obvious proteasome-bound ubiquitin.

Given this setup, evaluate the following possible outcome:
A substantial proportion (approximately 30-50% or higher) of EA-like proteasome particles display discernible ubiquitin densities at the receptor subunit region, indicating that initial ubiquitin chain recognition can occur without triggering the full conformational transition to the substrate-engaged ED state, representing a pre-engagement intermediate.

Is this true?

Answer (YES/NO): YES